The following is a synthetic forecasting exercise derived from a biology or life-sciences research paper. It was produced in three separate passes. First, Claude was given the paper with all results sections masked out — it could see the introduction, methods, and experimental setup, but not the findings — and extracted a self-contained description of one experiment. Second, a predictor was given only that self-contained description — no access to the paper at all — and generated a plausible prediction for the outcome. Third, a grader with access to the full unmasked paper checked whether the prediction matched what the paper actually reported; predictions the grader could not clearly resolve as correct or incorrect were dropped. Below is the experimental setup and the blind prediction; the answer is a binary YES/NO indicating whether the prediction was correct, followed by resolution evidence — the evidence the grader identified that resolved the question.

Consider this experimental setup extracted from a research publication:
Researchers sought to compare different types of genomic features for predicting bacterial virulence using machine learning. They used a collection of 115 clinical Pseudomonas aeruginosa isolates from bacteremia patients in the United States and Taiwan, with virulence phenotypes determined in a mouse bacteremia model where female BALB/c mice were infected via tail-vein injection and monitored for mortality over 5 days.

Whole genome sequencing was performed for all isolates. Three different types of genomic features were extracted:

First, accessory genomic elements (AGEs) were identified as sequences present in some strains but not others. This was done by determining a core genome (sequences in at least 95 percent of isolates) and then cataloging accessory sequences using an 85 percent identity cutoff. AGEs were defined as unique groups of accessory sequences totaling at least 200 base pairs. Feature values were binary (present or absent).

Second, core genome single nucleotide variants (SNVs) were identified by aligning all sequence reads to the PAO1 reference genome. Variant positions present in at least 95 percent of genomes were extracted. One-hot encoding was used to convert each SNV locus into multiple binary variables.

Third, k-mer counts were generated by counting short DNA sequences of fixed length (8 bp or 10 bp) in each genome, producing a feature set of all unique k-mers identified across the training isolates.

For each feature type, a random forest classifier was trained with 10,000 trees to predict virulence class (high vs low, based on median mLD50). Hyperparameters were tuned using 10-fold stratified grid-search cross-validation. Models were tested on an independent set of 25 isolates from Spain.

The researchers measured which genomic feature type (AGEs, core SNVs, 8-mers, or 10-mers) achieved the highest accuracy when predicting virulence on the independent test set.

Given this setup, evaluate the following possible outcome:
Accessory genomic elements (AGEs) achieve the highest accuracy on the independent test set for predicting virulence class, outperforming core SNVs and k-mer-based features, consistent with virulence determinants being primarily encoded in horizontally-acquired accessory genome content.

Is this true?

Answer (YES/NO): NO